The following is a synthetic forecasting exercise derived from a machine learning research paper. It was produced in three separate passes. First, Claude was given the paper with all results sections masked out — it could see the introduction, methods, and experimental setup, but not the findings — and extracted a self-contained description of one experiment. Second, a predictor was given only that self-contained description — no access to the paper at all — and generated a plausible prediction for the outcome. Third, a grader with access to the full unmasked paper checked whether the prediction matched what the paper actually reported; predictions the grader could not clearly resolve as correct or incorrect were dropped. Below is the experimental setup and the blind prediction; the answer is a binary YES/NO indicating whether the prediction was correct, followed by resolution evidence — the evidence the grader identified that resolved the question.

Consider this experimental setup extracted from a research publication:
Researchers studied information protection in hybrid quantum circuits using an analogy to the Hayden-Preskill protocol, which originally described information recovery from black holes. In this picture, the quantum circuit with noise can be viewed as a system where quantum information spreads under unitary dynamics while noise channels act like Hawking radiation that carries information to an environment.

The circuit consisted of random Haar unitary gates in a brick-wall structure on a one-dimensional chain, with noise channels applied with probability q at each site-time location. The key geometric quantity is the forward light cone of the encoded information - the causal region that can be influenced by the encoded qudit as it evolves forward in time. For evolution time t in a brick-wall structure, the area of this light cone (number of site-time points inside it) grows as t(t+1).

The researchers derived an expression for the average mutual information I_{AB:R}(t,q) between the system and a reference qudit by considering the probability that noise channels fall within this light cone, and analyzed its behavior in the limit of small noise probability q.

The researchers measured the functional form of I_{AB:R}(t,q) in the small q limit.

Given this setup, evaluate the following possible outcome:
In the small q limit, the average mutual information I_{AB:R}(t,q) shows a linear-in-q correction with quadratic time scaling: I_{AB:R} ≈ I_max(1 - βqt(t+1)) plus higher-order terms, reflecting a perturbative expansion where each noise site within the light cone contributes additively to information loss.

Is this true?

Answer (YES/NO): YES